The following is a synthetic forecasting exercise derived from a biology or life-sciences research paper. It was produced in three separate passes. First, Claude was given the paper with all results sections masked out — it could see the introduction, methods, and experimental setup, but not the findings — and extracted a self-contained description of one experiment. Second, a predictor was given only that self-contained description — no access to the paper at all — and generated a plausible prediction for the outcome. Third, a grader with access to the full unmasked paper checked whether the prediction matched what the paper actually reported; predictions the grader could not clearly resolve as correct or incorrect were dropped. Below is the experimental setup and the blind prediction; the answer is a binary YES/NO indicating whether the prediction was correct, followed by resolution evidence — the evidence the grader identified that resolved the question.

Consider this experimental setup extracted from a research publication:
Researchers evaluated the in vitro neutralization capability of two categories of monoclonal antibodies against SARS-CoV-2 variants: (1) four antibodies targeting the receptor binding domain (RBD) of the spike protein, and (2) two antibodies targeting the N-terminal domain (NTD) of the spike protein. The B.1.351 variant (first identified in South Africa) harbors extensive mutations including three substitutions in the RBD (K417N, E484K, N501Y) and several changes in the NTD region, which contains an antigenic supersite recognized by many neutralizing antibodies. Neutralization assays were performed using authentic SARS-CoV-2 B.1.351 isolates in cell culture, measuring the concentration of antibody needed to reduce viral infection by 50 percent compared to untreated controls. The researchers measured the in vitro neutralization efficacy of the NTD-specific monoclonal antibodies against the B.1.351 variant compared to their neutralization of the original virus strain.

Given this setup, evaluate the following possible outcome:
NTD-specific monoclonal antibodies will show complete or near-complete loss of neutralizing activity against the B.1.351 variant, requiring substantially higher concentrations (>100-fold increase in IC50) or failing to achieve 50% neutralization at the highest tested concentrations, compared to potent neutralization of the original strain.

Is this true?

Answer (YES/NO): YES